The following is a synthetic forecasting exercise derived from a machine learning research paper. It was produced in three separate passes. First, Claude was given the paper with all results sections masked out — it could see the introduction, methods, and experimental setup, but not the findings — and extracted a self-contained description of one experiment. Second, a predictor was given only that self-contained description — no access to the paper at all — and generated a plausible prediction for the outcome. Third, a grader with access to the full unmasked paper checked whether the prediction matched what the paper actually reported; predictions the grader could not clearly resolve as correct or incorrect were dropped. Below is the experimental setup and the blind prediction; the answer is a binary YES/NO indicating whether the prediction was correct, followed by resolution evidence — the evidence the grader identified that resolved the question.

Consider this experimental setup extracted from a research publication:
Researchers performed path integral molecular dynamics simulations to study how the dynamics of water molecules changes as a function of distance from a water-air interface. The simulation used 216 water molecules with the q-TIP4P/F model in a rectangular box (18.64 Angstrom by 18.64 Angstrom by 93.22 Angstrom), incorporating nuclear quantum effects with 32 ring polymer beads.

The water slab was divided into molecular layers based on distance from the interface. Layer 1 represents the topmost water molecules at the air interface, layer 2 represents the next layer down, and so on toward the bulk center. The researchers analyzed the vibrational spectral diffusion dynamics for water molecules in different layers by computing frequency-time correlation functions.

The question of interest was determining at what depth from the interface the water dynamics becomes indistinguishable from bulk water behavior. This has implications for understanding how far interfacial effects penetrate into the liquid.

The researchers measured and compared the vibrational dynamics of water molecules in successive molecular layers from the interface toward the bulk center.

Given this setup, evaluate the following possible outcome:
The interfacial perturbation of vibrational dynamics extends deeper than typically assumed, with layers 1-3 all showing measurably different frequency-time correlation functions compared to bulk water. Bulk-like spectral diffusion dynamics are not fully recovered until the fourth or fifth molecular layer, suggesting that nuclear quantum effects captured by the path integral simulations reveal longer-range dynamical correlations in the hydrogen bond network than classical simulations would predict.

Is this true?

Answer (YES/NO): NO